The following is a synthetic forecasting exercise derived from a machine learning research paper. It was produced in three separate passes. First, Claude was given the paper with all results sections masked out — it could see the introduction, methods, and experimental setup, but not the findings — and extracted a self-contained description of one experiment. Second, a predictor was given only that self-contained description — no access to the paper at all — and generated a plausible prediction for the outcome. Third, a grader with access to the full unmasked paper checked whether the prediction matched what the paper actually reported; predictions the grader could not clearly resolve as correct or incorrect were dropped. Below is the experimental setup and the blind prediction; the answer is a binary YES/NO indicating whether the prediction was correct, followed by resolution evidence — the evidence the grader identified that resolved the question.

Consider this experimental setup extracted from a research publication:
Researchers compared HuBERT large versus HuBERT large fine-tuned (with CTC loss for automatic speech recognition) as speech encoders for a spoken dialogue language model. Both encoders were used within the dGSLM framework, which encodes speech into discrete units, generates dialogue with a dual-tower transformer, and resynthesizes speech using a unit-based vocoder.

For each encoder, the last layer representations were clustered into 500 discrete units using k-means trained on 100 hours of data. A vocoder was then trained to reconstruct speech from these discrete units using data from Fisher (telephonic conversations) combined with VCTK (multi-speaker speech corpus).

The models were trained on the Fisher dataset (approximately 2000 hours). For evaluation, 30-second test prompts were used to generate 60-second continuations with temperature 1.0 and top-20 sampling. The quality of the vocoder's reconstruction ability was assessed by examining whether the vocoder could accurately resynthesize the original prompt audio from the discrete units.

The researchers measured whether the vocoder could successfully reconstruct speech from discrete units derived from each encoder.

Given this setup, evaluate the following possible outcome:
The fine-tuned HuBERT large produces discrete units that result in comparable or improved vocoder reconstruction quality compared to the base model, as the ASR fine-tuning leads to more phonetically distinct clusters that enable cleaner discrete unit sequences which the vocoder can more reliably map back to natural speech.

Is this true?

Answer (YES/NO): YES